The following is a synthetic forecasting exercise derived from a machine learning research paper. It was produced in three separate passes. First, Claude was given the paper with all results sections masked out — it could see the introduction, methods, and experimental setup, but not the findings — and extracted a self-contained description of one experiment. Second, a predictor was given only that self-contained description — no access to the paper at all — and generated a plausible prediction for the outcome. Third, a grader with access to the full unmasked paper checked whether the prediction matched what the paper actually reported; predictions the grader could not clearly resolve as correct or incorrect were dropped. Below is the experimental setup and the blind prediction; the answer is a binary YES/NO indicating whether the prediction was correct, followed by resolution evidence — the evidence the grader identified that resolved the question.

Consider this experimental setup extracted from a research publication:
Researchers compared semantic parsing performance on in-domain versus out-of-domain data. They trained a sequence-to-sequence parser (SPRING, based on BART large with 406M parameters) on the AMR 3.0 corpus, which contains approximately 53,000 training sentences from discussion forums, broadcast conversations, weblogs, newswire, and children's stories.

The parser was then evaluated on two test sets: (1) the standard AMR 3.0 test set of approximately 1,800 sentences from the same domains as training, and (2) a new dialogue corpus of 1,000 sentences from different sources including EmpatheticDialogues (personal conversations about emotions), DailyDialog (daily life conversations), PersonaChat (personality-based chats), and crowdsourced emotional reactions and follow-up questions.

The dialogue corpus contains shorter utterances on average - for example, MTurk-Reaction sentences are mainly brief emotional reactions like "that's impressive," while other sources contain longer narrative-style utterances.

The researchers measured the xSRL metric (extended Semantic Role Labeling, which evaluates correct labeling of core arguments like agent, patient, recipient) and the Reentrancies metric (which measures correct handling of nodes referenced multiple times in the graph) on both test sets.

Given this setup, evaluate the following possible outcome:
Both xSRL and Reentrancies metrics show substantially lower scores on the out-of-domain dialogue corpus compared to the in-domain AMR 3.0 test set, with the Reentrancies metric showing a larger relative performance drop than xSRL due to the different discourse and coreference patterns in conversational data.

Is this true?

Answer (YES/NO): NO